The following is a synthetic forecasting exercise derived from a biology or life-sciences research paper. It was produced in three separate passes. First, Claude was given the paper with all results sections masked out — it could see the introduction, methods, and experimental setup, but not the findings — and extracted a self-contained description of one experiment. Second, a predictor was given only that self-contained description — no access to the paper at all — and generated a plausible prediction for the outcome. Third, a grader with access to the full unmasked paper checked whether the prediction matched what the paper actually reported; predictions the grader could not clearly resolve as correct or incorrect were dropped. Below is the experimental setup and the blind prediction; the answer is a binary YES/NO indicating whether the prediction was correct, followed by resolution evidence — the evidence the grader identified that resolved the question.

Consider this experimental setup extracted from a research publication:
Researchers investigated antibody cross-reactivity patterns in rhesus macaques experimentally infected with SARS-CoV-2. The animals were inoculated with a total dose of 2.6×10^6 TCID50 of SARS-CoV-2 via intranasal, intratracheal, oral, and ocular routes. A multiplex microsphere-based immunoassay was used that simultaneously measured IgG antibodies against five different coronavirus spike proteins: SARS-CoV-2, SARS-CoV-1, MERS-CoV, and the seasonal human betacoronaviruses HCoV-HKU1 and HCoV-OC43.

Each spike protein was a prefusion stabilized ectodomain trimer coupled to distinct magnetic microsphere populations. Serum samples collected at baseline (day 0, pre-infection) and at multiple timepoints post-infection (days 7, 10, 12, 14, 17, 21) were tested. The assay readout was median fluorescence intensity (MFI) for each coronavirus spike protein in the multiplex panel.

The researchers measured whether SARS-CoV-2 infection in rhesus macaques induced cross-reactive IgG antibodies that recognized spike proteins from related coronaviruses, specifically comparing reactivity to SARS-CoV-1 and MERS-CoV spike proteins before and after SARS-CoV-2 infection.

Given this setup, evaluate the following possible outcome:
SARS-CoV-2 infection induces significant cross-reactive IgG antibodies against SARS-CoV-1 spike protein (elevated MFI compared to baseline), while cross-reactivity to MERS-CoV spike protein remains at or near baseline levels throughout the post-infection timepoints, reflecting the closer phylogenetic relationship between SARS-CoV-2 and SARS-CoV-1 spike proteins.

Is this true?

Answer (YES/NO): NO